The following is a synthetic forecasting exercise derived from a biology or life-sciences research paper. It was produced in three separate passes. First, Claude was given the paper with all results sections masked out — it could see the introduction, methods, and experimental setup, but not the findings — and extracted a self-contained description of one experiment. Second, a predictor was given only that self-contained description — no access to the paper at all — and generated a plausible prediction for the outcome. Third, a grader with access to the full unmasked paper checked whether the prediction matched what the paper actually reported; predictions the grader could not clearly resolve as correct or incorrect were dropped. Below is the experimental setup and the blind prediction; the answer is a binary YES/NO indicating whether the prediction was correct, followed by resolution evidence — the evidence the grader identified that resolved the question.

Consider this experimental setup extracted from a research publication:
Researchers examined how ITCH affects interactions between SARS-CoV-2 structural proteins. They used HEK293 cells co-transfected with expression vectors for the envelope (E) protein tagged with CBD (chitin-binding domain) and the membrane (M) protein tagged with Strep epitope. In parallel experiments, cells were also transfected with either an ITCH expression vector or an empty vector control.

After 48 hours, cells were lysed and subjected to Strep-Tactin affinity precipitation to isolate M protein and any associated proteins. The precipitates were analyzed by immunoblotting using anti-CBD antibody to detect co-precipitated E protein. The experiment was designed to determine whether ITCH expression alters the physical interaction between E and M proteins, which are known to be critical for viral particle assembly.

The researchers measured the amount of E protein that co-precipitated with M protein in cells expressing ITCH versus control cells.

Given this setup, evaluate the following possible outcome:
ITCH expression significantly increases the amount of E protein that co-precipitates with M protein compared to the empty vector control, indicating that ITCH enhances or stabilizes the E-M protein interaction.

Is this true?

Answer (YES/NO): YES